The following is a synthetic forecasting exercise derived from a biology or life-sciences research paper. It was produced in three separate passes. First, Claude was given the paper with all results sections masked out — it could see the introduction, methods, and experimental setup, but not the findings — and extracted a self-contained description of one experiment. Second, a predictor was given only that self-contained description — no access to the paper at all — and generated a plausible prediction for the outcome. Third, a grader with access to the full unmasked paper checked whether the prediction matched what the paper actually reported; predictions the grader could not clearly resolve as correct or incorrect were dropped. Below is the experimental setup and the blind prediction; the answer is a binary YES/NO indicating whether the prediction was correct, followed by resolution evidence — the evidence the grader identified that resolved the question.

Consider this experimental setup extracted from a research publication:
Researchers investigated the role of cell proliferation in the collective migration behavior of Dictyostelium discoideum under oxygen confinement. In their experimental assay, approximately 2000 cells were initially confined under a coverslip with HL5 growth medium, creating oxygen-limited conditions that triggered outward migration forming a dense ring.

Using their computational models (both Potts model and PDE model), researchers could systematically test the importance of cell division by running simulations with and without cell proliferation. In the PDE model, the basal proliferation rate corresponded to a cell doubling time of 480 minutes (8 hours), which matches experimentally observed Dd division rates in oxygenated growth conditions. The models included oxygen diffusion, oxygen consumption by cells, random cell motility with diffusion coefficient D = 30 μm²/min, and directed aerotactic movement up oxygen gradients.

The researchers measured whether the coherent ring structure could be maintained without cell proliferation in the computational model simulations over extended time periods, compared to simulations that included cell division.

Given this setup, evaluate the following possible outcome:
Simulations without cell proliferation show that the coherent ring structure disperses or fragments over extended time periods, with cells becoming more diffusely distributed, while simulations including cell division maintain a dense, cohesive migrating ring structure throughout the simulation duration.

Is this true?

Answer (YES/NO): NO